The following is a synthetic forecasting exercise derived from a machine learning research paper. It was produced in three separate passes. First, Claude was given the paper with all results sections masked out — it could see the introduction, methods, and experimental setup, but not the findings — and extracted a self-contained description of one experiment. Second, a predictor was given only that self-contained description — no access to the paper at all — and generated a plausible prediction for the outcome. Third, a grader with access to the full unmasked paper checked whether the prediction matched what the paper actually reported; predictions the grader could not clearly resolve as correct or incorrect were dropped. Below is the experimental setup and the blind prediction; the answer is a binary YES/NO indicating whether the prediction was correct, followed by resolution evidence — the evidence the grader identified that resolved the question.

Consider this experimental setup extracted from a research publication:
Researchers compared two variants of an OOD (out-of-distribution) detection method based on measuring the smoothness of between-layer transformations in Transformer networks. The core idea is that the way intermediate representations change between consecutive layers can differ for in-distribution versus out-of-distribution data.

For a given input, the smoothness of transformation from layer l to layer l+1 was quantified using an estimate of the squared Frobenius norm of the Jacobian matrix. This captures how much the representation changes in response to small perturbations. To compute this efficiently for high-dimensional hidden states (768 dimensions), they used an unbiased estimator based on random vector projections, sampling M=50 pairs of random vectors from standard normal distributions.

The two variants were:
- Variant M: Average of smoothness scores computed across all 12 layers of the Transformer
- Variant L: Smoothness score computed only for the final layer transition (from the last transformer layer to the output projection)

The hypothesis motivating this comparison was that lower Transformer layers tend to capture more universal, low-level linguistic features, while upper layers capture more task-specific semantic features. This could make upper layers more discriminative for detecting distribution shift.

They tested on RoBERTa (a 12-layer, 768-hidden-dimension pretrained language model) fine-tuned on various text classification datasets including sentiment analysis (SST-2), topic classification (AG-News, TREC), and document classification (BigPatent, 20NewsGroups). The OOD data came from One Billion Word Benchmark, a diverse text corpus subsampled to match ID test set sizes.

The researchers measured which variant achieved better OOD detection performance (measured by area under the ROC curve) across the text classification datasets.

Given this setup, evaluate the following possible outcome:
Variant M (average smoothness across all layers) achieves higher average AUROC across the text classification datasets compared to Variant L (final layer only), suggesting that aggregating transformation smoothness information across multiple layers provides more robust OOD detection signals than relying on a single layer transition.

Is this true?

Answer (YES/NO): NO